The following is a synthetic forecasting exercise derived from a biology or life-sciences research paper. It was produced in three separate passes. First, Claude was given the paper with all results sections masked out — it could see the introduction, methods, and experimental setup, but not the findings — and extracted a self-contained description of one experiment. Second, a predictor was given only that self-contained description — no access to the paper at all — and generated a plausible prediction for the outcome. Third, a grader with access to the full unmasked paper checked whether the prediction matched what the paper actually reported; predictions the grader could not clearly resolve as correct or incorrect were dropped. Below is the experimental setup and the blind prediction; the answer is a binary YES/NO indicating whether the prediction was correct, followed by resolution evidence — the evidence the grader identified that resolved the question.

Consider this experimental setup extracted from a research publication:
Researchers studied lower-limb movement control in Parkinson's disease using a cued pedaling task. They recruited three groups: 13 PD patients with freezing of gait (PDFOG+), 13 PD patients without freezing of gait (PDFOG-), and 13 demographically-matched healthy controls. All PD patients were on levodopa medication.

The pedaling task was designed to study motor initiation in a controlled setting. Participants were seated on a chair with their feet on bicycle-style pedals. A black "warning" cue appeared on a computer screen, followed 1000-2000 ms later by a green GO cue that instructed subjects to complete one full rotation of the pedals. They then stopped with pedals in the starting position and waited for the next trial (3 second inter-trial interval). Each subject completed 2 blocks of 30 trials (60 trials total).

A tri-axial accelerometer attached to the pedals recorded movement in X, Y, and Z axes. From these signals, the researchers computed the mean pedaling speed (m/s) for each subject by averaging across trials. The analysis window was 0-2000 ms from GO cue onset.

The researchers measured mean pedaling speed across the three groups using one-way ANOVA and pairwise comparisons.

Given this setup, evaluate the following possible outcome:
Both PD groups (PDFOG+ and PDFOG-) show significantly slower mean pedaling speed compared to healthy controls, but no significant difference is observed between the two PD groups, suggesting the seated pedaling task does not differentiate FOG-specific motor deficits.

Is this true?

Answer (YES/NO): YES